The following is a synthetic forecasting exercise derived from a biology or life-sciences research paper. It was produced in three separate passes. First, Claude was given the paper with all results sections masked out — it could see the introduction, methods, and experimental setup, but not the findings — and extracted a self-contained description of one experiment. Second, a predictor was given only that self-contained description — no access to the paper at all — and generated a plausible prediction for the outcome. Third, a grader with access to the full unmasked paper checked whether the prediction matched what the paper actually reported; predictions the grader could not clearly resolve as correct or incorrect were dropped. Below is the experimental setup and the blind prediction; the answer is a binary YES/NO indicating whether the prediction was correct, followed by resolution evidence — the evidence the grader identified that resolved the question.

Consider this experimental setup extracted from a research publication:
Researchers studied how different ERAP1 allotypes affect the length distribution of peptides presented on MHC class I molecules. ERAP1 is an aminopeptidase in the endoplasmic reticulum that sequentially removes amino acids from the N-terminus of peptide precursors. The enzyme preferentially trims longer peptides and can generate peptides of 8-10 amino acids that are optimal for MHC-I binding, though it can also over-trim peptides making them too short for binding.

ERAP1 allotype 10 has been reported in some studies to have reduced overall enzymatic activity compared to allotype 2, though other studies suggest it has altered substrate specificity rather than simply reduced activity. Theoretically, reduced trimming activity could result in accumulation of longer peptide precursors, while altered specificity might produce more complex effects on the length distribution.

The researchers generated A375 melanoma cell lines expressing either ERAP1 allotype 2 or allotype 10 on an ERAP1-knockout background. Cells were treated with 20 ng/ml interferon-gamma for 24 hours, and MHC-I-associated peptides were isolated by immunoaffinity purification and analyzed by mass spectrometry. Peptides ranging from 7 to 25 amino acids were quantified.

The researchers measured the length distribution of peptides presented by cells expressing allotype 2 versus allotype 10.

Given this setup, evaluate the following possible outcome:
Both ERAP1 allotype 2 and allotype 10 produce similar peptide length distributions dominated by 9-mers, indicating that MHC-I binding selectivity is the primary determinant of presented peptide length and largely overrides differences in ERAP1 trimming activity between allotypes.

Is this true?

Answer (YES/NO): NO